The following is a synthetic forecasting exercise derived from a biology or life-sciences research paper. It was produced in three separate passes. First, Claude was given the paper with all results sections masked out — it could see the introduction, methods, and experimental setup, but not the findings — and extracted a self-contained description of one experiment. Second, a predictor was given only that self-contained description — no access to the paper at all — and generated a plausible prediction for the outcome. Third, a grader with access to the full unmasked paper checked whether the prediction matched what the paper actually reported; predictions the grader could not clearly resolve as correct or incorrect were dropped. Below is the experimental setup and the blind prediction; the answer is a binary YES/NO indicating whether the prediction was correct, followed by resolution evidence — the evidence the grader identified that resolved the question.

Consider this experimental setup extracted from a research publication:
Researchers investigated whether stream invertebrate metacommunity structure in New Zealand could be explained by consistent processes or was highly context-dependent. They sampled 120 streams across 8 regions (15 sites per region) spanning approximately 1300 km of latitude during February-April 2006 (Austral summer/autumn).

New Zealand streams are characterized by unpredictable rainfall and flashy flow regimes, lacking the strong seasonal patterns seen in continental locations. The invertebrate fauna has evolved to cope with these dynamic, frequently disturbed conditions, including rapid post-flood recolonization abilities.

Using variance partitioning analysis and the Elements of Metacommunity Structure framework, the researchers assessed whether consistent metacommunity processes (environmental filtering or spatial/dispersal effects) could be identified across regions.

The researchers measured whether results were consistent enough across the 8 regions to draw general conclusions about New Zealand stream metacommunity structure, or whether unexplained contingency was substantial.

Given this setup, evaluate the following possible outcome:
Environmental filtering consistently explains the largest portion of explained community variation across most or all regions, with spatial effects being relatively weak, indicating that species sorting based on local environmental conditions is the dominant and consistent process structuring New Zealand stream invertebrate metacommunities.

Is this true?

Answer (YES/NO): NO